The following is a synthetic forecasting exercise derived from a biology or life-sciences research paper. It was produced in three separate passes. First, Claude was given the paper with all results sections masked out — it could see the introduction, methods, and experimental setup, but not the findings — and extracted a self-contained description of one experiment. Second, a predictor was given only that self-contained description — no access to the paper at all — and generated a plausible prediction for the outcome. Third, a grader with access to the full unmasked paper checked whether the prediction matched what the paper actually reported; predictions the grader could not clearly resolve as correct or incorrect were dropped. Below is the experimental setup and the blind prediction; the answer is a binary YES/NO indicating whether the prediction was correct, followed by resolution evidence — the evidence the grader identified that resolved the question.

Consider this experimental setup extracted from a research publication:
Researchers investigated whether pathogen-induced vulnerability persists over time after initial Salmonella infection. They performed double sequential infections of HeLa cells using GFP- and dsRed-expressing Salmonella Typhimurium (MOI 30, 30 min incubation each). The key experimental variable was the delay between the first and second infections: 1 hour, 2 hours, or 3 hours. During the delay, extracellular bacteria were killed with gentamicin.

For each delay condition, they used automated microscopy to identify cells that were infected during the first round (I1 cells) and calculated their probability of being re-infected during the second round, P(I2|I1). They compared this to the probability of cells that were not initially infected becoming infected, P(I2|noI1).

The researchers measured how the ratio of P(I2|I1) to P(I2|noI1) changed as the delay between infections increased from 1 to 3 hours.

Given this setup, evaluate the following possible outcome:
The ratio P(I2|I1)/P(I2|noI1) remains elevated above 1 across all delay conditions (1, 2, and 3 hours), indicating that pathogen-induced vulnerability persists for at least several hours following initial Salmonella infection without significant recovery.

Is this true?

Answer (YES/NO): YES